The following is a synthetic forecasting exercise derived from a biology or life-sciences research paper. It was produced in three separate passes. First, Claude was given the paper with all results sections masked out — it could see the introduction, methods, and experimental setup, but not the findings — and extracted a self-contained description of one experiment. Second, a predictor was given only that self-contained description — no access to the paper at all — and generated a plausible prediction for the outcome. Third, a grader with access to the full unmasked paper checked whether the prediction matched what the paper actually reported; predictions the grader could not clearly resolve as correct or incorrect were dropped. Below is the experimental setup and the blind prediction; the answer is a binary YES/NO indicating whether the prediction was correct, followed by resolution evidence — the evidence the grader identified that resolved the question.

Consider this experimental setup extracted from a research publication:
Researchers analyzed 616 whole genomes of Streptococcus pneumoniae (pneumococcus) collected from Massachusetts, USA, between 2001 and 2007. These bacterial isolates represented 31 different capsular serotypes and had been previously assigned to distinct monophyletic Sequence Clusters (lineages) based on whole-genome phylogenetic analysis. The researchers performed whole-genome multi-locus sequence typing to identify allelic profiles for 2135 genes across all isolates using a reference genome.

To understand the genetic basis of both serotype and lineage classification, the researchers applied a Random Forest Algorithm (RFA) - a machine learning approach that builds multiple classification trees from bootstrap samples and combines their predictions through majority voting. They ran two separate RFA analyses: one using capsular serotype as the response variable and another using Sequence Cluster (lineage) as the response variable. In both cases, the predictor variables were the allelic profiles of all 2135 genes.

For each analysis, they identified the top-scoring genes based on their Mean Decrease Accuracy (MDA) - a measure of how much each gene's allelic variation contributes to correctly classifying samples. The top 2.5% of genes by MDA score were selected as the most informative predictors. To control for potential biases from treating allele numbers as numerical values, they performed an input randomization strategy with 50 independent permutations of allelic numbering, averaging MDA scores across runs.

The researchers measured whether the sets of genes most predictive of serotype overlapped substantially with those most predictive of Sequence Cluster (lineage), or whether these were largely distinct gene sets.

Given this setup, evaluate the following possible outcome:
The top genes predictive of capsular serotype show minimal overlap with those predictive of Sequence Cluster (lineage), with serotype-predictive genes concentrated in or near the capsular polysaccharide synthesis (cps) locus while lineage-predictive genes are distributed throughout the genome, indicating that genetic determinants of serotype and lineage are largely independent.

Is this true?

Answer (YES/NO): YES